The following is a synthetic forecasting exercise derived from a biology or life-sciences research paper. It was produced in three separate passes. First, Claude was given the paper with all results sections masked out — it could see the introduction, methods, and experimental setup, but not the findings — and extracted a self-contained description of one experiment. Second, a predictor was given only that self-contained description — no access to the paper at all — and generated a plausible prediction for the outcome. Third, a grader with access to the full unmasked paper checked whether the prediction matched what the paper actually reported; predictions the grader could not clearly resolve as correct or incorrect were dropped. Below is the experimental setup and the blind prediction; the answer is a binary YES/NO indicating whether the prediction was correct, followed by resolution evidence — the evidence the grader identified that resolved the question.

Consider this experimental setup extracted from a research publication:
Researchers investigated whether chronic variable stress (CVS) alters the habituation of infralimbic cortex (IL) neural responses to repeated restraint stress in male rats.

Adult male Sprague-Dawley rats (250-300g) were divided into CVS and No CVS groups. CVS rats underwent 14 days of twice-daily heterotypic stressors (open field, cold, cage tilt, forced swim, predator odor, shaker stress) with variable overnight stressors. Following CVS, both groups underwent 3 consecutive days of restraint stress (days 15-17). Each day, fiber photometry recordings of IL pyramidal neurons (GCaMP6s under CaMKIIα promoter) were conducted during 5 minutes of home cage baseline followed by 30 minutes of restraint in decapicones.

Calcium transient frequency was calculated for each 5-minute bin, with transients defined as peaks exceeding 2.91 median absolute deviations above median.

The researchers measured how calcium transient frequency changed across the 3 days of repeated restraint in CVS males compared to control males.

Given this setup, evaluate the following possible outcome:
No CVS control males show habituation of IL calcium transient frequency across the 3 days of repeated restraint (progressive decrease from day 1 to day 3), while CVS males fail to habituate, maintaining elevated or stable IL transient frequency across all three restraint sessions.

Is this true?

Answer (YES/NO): NO